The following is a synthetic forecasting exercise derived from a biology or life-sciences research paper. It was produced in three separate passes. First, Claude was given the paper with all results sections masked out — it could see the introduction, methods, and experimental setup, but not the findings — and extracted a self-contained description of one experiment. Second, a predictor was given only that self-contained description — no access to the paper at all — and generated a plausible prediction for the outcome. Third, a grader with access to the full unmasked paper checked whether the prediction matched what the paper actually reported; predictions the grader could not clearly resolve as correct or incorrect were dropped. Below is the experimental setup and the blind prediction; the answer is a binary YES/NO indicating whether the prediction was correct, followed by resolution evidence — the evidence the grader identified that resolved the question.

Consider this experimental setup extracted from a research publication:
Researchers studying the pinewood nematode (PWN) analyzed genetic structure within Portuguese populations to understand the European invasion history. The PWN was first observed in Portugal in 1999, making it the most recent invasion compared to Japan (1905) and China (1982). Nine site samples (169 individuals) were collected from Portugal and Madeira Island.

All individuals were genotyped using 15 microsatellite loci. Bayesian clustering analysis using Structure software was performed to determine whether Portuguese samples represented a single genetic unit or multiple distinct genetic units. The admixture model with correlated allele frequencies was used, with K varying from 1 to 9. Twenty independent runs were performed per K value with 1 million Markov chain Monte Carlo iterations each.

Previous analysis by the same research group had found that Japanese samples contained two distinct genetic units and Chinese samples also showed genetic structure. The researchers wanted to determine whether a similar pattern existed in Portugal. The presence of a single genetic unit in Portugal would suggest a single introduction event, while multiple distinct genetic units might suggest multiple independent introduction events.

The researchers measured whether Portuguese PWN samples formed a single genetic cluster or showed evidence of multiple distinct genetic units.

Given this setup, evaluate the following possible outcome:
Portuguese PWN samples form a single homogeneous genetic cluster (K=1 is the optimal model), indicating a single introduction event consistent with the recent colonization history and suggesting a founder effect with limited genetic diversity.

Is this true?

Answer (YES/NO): NO